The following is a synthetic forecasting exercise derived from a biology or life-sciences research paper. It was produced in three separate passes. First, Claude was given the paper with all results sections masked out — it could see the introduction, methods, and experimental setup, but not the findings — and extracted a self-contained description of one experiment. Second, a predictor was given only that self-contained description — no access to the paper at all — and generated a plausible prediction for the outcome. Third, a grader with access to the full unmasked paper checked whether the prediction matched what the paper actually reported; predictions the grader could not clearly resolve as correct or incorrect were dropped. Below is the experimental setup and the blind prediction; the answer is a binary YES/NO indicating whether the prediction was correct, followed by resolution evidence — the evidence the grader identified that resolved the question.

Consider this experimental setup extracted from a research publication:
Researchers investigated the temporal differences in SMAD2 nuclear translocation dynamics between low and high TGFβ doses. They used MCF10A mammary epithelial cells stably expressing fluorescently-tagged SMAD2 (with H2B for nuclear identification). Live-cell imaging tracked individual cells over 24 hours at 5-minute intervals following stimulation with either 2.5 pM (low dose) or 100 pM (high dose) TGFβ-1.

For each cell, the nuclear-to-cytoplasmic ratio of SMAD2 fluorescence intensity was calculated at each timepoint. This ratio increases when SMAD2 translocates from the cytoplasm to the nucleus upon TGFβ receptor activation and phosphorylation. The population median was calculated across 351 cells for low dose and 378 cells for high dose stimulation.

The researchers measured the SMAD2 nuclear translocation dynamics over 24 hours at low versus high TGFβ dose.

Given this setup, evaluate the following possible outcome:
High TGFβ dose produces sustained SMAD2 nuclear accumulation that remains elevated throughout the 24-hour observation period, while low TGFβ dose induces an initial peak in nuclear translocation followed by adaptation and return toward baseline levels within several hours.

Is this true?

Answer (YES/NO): YES